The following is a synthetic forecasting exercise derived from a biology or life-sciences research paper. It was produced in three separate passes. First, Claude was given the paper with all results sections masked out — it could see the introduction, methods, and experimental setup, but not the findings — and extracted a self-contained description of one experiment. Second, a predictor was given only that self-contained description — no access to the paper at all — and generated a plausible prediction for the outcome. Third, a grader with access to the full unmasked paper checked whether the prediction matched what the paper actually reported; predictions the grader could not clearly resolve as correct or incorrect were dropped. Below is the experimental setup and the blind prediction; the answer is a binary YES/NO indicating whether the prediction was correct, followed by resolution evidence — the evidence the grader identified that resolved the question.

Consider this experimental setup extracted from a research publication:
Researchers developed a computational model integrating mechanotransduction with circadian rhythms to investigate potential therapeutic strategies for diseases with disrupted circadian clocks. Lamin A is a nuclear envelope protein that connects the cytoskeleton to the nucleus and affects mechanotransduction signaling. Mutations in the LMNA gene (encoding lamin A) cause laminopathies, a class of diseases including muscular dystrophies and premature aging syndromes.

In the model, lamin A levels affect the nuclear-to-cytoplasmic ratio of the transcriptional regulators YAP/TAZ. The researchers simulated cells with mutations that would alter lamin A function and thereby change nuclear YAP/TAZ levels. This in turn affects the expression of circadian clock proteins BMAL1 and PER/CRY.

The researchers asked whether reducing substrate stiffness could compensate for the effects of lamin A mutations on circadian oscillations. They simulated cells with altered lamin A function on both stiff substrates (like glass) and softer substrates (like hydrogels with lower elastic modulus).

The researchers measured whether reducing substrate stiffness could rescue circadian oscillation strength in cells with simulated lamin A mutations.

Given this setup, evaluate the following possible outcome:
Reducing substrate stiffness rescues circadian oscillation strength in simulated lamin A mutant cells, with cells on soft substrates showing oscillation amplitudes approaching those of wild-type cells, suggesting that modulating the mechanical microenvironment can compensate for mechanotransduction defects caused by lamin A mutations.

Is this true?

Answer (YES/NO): YES